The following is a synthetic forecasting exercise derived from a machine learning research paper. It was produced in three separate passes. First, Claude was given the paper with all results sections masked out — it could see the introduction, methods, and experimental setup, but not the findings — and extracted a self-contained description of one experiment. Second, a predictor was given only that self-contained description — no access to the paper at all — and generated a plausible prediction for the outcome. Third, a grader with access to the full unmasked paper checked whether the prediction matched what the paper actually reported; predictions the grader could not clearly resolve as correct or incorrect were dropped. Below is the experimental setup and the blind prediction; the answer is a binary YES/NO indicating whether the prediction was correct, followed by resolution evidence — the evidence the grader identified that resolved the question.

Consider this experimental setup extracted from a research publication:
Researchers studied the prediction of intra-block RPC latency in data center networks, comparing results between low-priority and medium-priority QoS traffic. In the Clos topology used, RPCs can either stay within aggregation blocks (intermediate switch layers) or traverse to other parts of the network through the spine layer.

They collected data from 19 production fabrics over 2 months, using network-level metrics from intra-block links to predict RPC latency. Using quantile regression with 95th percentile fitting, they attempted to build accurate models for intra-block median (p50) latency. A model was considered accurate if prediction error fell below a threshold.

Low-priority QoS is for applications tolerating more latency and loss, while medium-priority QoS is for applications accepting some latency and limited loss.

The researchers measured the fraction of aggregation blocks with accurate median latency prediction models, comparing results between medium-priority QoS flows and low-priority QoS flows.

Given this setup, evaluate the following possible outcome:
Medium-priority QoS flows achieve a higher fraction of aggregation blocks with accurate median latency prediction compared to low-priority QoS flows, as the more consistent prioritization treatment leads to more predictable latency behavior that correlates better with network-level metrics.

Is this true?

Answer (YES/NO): YES